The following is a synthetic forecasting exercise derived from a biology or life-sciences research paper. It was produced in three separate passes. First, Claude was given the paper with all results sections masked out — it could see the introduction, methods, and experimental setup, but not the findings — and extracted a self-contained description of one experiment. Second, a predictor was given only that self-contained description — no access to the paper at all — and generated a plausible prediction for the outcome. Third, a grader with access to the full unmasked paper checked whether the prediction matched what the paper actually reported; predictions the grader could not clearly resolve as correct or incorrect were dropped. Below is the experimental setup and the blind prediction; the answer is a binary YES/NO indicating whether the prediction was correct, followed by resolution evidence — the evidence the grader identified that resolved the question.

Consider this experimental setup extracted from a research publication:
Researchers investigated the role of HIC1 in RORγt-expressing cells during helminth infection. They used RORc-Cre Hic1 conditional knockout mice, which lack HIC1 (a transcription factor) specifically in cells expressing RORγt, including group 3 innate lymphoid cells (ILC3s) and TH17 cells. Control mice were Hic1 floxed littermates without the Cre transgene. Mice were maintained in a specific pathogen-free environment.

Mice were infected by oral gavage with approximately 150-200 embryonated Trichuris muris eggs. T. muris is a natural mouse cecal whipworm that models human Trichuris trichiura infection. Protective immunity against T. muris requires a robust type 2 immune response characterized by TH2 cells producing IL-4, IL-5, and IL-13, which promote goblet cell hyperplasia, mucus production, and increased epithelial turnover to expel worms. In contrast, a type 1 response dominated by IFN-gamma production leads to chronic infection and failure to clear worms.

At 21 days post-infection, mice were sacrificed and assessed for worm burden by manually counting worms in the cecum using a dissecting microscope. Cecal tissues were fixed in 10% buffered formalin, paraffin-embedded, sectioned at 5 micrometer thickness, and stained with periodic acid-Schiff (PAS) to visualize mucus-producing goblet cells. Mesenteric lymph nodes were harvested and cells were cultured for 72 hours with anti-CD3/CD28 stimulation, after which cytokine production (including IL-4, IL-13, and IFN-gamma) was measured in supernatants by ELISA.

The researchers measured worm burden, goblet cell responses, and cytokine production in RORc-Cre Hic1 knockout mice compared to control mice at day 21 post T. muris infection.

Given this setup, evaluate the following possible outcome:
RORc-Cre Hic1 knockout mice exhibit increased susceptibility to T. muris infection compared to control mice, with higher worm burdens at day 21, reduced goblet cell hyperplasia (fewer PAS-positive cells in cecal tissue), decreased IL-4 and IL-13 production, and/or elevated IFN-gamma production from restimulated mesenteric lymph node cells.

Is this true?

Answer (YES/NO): YES